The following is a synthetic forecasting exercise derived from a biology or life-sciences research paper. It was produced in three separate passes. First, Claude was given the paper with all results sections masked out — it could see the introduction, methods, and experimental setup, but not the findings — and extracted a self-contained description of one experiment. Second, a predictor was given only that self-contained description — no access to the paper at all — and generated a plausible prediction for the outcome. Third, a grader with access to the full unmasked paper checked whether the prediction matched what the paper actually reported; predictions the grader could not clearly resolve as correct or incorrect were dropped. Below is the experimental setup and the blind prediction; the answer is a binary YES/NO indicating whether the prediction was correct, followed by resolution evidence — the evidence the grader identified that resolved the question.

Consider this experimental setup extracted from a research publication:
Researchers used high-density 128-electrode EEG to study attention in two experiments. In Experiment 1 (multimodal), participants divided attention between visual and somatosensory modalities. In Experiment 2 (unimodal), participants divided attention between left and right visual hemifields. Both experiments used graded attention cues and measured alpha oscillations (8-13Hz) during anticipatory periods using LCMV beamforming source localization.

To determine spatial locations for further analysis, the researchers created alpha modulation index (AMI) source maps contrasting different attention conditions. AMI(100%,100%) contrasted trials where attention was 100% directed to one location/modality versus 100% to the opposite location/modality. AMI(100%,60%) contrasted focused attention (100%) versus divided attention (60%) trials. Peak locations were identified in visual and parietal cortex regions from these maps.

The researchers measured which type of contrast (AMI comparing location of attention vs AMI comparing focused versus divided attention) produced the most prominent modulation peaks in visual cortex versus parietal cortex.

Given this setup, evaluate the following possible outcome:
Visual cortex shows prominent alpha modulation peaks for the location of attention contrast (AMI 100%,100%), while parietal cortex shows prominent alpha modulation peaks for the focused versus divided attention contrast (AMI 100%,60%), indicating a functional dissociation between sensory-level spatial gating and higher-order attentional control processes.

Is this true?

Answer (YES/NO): YES